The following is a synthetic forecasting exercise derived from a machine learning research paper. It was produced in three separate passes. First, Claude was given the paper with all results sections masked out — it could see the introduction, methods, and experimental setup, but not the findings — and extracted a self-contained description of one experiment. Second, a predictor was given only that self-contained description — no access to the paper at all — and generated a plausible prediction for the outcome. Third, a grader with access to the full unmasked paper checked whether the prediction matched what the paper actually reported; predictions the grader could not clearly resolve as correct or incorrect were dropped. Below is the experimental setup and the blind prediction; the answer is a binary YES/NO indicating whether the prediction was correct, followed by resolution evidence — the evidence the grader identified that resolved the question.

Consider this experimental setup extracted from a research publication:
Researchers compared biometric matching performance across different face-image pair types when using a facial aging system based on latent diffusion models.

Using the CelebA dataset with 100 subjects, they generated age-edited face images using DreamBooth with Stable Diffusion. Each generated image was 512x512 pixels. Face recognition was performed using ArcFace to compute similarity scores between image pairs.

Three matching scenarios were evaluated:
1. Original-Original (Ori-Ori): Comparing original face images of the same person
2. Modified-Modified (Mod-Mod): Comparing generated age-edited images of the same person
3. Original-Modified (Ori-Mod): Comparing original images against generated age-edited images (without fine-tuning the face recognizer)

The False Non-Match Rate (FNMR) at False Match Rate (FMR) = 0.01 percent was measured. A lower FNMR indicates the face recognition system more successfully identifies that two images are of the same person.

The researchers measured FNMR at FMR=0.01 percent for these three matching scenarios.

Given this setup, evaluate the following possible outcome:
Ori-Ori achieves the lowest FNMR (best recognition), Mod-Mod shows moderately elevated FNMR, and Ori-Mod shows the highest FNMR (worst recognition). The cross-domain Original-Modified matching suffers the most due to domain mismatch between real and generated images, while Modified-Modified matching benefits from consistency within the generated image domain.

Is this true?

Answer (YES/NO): NO